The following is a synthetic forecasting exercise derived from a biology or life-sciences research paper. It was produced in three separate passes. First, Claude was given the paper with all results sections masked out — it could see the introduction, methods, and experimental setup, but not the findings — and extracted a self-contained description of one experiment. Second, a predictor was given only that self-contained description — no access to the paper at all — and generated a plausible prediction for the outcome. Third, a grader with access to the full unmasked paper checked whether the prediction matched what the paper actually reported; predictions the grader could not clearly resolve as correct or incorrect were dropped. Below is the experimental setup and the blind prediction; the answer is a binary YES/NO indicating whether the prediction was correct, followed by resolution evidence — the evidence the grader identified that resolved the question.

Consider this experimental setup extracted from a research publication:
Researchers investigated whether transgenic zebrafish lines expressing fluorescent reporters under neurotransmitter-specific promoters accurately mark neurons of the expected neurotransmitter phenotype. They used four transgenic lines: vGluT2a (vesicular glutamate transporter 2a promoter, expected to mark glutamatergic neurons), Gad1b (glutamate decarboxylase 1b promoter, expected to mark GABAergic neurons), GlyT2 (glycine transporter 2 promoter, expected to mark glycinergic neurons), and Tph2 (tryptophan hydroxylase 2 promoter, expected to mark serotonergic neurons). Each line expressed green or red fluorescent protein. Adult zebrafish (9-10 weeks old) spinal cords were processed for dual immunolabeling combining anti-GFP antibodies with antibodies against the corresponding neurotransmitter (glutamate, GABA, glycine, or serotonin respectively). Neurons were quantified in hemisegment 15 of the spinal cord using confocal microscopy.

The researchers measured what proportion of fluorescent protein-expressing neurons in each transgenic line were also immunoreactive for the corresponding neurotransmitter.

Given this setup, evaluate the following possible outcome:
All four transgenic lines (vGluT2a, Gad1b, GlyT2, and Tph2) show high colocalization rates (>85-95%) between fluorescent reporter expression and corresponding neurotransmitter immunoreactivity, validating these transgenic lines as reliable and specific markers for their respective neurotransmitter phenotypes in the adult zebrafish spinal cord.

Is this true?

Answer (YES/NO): YES